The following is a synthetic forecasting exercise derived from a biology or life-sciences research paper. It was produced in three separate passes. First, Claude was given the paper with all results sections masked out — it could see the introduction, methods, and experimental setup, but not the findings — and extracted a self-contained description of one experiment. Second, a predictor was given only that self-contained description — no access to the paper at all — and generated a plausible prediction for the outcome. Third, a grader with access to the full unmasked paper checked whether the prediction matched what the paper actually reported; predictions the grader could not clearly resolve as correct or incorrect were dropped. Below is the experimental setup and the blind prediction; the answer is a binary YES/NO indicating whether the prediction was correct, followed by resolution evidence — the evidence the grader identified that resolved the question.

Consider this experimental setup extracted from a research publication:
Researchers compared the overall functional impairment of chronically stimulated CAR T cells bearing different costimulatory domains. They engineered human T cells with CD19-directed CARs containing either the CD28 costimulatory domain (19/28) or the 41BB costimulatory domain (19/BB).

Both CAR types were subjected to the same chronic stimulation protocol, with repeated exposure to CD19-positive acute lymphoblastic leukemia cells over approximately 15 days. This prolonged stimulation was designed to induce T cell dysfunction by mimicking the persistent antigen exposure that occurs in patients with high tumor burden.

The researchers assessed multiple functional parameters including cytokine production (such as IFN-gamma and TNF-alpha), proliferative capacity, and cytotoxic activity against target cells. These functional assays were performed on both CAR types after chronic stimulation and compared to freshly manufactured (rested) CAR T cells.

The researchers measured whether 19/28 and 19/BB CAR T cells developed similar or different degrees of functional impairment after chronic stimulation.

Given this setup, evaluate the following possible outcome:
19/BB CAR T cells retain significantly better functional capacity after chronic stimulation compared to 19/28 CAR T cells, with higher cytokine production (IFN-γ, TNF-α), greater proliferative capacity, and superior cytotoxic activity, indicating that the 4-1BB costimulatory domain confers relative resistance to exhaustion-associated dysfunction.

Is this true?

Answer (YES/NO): NO